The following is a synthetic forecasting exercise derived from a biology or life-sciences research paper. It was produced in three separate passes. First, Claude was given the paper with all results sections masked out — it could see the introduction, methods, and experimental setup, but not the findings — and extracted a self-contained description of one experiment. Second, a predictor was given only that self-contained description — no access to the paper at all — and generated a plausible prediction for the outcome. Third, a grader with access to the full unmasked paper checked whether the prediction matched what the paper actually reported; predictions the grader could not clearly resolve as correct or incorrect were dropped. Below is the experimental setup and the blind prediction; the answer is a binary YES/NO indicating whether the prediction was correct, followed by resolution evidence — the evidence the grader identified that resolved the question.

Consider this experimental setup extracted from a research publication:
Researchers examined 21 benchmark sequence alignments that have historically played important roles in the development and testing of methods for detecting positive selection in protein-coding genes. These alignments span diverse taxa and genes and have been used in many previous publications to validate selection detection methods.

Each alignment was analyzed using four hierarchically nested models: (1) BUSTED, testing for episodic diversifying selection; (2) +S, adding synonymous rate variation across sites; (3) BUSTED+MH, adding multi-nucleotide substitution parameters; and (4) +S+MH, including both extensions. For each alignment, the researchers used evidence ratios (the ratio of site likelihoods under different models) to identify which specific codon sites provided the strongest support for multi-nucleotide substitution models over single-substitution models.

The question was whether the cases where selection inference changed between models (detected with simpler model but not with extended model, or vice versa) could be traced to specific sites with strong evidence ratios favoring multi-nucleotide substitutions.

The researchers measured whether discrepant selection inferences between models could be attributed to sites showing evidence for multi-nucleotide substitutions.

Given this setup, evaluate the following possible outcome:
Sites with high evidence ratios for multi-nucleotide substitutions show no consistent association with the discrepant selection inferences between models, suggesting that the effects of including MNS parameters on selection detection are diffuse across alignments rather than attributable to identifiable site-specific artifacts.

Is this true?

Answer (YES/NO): NO